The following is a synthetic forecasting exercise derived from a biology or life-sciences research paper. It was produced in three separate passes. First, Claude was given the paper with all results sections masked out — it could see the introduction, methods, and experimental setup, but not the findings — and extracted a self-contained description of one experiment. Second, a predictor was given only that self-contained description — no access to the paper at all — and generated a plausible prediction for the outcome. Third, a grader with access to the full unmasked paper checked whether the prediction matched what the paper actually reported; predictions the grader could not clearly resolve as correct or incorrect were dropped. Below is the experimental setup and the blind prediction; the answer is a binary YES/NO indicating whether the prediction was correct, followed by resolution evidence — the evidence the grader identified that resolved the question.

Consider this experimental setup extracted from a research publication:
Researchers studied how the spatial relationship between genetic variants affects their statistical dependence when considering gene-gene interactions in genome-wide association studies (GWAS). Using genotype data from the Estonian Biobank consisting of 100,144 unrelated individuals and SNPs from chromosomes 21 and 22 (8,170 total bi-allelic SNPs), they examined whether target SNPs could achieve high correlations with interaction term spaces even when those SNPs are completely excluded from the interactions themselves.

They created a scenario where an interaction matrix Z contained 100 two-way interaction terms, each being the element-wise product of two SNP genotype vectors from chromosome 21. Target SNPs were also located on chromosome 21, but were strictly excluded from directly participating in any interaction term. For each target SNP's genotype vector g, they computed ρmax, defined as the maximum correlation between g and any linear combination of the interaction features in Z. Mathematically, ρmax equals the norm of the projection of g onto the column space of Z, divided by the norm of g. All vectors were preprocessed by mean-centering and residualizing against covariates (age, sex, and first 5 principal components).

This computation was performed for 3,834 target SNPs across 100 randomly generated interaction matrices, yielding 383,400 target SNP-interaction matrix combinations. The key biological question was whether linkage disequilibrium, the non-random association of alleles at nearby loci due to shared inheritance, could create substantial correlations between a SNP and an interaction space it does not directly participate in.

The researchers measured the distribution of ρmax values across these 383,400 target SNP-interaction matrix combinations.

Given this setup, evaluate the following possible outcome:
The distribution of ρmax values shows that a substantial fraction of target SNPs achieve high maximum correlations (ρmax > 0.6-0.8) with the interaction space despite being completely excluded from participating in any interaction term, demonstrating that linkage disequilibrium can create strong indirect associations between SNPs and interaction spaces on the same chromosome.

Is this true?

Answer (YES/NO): NO